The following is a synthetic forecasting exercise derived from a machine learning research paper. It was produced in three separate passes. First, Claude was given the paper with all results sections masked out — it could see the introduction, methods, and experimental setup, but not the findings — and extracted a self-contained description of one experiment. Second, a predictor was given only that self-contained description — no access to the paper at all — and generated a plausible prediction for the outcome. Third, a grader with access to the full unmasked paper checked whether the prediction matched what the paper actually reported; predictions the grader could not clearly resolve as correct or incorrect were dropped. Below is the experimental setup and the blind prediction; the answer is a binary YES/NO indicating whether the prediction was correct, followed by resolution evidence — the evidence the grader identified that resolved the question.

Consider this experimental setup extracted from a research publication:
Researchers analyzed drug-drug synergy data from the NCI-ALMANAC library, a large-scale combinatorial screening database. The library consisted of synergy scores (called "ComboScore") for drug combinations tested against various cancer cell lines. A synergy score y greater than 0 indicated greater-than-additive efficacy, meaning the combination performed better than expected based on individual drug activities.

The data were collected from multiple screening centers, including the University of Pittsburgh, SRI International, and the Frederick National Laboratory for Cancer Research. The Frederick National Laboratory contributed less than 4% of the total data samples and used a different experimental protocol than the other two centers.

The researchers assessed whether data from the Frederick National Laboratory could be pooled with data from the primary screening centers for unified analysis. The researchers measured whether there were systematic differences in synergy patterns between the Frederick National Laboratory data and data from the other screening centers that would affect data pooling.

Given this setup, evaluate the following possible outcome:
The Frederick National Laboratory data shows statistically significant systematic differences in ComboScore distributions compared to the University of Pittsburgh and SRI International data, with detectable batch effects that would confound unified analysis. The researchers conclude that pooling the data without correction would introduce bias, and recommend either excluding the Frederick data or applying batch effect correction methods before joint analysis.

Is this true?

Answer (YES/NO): NO